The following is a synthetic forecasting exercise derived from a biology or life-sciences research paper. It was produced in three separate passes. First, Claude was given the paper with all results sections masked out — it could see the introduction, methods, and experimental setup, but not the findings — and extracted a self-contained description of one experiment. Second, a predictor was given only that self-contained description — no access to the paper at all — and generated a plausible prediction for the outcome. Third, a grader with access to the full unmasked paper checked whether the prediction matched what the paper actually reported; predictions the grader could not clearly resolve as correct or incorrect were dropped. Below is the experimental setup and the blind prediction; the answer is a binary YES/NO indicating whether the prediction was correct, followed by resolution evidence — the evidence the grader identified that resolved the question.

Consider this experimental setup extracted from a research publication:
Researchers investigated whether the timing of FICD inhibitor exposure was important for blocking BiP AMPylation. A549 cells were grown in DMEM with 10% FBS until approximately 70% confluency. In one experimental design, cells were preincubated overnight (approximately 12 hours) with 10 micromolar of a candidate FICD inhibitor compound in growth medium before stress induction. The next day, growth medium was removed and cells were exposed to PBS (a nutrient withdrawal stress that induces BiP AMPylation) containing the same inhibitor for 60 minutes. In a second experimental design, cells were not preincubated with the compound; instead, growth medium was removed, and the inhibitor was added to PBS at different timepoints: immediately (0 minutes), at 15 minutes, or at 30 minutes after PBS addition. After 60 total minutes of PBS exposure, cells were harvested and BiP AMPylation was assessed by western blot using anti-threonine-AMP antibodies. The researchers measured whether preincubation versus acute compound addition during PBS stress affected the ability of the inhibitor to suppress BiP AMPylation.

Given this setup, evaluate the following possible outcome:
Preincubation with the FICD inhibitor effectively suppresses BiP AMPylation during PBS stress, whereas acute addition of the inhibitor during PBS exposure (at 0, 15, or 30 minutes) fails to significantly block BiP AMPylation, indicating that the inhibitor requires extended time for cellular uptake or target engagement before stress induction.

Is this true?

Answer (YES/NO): NO